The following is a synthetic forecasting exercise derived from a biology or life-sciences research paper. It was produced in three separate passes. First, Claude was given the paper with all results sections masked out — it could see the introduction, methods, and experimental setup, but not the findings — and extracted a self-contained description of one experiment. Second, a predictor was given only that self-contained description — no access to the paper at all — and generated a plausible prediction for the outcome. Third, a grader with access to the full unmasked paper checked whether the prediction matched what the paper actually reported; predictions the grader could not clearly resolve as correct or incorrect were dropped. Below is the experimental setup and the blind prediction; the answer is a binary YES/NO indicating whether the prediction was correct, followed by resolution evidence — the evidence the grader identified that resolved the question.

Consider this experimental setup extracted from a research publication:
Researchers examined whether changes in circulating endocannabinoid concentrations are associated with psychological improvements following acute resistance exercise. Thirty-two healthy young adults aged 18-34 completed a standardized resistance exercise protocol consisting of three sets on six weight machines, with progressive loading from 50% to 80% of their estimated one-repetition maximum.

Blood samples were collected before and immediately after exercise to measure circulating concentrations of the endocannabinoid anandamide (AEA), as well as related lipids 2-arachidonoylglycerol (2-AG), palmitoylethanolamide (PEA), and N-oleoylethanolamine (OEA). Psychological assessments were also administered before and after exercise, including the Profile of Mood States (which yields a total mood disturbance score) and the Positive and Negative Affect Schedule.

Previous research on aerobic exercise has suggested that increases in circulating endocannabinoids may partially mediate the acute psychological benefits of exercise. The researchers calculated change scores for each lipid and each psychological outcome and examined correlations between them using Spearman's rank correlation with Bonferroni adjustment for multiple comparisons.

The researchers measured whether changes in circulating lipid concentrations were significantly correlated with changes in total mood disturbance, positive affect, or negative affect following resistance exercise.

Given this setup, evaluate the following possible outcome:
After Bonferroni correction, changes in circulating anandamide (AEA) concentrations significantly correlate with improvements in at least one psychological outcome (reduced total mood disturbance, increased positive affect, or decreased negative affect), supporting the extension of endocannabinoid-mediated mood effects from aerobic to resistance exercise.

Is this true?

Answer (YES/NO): NO